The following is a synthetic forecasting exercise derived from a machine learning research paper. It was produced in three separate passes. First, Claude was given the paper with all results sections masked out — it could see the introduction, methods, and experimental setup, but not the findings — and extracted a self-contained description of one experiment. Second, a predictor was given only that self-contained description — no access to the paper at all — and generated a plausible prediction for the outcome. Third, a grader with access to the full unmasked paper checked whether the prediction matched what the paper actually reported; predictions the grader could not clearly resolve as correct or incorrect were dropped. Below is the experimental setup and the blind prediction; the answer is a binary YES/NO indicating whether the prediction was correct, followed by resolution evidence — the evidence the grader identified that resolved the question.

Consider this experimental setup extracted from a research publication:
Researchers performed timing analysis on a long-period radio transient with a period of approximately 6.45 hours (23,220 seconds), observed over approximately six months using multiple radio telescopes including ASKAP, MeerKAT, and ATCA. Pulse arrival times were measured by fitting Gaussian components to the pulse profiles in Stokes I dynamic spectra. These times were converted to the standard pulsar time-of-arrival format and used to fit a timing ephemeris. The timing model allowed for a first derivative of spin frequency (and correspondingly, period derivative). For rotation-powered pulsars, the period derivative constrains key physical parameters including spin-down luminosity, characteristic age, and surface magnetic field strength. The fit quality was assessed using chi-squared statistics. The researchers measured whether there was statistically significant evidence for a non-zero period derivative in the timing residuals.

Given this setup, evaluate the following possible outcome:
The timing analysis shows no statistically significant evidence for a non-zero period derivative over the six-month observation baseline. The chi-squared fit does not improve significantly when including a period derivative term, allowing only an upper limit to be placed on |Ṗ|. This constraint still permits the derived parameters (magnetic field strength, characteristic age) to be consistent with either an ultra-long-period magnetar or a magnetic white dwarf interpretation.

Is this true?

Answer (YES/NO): YES